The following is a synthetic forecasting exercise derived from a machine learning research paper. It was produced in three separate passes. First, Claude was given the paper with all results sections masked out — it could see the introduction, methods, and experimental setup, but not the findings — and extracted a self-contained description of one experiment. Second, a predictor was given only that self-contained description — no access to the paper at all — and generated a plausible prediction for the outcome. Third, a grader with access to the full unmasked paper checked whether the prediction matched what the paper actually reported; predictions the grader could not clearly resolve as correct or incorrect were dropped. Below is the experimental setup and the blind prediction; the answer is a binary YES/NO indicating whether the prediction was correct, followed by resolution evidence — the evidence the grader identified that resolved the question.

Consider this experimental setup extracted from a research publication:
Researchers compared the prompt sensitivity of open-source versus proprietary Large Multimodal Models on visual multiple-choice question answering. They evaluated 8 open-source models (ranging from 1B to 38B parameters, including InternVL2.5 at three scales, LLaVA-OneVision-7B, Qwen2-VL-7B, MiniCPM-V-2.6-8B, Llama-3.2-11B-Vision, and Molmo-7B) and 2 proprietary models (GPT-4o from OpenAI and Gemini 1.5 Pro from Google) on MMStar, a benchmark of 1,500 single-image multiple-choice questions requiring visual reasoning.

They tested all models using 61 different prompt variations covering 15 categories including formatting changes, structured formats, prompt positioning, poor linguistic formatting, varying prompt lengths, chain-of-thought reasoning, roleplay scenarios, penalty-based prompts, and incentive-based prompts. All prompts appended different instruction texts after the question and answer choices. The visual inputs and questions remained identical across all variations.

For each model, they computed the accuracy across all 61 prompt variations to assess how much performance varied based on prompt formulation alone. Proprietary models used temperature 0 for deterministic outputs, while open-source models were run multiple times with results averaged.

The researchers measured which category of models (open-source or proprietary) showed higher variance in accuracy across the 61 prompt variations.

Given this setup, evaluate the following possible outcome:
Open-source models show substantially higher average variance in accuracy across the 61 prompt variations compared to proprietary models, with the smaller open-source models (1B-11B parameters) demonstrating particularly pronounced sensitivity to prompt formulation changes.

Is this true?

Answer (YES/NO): NO